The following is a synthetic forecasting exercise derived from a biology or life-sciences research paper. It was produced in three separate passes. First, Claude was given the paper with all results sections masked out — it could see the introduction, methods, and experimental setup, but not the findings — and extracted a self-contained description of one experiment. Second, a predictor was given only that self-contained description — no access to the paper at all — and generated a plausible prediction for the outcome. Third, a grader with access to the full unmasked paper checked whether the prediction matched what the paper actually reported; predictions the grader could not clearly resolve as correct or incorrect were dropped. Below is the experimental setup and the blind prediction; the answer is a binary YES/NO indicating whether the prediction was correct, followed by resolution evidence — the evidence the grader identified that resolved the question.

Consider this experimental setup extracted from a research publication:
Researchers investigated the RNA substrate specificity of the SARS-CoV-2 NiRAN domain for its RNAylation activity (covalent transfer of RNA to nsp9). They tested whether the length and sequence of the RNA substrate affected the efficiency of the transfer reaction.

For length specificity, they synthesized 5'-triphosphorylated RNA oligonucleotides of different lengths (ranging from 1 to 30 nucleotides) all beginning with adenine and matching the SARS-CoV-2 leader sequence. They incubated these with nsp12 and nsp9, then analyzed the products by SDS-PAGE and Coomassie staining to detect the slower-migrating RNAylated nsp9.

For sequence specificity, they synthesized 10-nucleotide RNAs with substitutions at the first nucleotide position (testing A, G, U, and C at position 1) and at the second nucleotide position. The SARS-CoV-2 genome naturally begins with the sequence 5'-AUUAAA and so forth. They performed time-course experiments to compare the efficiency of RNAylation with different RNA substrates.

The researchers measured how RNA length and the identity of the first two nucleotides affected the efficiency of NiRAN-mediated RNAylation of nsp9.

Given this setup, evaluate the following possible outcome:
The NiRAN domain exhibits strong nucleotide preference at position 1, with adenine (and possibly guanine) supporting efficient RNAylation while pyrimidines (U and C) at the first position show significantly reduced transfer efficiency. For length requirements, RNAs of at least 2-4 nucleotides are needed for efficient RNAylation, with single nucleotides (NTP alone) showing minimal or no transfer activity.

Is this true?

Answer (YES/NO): NO